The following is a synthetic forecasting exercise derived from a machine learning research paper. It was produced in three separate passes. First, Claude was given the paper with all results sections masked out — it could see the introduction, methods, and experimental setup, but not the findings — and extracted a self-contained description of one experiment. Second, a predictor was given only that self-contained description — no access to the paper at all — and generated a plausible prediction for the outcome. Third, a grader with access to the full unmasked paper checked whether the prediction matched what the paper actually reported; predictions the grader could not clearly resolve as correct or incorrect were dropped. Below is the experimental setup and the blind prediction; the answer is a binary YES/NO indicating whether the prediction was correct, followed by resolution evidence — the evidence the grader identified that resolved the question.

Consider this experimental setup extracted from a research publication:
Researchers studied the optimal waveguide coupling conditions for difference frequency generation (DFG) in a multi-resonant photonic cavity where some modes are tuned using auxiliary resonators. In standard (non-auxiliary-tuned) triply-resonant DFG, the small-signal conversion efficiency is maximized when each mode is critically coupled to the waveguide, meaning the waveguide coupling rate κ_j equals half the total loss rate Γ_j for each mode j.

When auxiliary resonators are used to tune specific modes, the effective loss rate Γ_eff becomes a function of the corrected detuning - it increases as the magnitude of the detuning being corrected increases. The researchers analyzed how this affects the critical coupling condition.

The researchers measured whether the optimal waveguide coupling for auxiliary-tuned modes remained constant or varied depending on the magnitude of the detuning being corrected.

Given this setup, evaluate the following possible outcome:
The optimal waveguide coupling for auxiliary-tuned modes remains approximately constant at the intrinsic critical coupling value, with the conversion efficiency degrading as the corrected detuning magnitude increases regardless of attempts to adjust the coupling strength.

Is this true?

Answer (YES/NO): NO